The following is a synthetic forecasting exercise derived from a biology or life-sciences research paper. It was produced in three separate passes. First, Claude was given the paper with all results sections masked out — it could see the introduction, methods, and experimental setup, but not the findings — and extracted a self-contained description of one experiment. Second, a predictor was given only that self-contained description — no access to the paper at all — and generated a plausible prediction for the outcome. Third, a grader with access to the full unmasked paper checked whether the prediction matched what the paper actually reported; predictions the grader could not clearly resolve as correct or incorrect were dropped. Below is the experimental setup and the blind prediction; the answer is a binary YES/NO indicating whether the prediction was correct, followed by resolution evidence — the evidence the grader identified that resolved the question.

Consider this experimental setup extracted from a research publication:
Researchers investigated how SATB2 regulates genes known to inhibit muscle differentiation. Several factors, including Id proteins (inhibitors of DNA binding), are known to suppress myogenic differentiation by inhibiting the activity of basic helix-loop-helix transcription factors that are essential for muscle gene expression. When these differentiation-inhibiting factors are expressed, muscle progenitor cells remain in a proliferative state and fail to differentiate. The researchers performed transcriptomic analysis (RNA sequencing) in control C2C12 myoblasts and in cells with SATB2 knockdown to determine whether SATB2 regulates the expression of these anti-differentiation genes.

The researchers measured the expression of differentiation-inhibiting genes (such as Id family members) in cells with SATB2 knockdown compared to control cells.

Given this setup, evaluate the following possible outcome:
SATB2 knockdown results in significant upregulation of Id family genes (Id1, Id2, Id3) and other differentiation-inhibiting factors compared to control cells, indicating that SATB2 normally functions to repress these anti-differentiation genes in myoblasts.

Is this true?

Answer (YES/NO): NO